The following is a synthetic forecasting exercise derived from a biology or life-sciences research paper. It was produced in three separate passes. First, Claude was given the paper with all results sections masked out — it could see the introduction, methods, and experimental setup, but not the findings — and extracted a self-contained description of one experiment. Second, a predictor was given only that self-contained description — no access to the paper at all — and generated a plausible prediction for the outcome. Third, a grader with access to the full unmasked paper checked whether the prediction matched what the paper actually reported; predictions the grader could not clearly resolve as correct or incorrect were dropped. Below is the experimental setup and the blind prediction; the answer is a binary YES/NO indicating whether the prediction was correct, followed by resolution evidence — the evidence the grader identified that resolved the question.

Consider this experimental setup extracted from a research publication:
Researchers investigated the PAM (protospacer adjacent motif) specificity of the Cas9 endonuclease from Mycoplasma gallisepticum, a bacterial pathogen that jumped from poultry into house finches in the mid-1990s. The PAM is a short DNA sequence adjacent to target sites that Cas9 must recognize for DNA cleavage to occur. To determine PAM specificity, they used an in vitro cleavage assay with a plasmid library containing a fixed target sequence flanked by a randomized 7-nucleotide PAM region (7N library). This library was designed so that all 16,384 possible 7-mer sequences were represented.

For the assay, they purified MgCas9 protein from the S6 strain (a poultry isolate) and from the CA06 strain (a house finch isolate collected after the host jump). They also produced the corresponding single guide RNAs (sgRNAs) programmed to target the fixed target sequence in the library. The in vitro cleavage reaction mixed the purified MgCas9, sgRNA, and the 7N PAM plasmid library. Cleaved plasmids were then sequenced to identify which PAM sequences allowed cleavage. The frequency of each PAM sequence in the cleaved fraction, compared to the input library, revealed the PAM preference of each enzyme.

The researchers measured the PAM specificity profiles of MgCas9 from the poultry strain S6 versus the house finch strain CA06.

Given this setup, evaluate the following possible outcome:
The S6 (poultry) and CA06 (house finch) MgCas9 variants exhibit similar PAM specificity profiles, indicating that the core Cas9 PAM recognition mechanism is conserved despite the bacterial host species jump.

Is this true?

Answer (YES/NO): NO